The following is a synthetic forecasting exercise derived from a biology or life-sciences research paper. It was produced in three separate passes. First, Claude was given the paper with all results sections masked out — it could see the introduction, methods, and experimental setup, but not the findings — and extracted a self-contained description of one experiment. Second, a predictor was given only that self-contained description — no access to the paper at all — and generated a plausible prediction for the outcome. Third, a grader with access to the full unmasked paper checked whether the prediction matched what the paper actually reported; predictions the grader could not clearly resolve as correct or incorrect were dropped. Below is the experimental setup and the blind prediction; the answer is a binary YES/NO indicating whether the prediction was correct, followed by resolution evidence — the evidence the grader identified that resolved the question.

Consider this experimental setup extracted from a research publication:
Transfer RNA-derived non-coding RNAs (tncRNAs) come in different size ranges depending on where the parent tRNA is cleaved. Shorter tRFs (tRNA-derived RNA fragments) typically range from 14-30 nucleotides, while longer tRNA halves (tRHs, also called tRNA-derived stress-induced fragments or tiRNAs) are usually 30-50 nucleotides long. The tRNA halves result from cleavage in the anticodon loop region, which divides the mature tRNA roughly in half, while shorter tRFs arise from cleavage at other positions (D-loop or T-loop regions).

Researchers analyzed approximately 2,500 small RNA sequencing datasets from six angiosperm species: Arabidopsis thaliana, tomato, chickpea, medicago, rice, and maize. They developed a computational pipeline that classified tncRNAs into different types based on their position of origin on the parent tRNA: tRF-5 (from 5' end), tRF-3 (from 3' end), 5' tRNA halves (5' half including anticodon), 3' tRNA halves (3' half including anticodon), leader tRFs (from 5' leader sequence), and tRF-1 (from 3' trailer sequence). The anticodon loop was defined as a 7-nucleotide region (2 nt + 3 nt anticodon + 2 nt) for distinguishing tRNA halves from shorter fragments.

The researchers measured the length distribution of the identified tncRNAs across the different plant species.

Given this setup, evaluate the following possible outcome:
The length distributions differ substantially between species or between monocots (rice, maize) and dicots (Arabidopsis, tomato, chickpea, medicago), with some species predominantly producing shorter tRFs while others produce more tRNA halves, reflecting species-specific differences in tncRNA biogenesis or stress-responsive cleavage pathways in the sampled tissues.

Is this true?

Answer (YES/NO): NO